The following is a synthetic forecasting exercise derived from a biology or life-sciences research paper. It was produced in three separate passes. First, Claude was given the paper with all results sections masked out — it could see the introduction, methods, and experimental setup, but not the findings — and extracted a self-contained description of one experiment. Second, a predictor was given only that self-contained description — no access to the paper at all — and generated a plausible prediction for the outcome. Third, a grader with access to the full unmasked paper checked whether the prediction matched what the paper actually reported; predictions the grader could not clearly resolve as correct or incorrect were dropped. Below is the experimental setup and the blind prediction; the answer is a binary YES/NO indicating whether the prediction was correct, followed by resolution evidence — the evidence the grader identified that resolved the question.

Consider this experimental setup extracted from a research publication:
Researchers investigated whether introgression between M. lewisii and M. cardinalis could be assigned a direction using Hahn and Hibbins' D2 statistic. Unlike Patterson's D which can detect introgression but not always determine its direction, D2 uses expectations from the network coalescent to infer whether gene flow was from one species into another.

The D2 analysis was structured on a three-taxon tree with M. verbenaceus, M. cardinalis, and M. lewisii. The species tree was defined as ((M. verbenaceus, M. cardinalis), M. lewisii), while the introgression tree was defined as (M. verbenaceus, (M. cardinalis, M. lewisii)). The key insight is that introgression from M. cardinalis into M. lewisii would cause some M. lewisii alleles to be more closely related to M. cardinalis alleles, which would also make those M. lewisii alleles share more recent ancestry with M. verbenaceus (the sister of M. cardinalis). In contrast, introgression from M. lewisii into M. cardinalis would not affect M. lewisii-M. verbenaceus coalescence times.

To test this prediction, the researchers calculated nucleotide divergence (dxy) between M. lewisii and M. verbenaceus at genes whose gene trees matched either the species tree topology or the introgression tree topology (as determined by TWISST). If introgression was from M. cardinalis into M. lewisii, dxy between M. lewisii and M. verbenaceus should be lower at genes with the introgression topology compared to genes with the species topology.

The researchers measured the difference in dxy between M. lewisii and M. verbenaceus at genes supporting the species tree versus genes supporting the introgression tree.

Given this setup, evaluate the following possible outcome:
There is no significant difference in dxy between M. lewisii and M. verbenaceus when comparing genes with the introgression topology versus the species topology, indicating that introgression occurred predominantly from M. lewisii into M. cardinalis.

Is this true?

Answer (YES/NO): YES